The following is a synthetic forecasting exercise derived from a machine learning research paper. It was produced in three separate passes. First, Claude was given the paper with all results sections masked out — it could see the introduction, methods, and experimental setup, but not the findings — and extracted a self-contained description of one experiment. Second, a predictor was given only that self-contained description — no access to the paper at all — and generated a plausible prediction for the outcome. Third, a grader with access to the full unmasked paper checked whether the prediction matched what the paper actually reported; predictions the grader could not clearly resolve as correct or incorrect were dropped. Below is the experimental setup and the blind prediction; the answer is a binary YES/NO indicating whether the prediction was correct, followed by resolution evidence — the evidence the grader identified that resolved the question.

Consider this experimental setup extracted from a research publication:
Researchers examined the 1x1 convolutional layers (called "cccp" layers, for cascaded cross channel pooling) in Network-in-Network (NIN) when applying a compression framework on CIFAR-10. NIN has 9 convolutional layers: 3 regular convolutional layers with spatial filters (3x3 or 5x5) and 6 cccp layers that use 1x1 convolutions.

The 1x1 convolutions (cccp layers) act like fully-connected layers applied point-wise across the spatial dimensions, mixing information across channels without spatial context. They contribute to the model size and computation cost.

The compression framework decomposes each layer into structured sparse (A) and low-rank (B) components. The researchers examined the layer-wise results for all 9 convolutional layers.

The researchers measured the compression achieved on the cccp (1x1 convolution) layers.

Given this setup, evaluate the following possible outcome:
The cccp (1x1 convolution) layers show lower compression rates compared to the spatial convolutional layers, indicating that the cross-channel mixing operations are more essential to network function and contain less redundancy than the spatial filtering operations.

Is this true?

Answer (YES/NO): NO